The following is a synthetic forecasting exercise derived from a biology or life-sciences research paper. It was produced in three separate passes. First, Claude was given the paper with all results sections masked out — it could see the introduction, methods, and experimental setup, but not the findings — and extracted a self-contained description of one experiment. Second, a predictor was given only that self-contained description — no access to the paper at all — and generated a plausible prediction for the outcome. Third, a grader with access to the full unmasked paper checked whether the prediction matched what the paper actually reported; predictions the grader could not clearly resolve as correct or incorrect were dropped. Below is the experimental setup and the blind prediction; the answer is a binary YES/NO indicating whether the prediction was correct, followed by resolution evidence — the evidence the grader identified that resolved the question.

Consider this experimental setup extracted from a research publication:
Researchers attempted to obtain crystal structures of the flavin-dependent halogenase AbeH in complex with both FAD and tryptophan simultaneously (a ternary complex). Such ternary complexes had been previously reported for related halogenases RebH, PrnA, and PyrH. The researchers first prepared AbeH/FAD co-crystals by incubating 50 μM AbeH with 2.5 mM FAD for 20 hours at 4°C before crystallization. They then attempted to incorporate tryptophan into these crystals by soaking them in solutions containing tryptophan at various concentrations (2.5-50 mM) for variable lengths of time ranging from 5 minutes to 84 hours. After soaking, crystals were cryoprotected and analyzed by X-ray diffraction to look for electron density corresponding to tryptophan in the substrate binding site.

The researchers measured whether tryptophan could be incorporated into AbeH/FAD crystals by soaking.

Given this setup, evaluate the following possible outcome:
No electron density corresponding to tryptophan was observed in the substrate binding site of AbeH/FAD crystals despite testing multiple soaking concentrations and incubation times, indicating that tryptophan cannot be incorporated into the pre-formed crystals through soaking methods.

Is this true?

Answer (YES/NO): YES